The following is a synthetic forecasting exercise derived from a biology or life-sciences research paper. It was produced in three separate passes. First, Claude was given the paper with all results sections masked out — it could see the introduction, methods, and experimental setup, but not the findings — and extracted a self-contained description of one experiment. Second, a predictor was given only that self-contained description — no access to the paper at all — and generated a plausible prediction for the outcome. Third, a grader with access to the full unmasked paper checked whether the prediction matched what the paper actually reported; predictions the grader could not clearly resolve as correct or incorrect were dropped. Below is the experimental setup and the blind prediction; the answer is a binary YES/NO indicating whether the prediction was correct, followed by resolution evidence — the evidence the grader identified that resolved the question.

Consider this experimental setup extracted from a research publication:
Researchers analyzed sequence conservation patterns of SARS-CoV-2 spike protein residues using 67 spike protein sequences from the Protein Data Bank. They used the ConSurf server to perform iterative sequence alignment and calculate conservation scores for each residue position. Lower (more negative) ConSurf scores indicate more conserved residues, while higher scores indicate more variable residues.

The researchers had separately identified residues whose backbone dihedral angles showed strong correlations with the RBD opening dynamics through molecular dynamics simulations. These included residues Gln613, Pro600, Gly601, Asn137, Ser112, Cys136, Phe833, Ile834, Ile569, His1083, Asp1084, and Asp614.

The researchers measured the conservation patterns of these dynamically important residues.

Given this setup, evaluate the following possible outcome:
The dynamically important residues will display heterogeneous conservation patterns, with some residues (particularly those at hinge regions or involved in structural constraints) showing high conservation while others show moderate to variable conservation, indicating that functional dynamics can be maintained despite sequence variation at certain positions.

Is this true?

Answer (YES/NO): NO